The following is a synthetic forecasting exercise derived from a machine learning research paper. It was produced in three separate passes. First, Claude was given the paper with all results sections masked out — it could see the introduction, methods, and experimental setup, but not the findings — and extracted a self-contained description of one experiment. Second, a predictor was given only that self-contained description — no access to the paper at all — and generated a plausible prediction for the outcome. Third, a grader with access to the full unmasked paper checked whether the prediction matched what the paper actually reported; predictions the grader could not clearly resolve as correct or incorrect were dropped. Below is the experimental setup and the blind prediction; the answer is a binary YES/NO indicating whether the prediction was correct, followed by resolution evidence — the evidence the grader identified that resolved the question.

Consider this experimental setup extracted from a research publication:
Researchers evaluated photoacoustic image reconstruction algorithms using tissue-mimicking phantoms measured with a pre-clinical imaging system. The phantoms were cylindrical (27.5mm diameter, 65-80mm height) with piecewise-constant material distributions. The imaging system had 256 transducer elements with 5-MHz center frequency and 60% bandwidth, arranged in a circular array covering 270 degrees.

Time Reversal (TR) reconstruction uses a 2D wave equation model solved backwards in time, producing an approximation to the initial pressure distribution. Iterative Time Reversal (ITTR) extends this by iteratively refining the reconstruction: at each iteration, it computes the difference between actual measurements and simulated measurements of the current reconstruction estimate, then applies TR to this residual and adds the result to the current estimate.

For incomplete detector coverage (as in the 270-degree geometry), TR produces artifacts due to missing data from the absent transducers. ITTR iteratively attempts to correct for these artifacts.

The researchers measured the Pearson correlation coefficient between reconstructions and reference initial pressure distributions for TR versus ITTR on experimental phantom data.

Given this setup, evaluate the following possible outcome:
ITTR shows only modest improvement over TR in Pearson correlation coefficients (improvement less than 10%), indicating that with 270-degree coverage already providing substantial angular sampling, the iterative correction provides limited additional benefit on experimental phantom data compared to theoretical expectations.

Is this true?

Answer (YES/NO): YES